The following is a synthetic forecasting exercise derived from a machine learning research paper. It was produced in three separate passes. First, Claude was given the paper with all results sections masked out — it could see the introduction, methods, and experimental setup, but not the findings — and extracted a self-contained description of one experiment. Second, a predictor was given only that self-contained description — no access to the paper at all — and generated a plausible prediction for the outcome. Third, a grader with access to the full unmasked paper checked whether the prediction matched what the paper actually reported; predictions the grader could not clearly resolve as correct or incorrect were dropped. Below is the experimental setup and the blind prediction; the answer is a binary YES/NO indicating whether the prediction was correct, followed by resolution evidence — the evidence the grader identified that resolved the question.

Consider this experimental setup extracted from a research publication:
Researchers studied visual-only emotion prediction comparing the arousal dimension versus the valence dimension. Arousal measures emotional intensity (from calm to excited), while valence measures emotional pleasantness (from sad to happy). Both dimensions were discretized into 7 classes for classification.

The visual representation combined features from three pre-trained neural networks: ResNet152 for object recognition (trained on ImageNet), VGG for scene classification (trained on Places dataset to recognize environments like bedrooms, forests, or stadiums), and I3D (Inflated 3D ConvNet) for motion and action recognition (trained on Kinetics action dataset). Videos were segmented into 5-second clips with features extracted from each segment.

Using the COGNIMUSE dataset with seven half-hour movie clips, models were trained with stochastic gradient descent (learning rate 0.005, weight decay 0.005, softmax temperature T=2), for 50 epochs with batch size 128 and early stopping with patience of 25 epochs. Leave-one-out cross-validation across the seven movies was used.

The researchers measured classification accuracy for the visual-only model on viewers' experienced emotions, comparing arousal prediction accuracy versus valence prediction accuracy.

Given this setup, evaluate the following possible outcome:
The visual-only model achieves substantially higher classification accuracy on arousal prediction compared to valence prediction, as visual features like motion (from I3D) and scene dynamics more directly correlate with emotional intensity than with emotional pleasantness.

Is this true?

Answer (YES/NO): NO